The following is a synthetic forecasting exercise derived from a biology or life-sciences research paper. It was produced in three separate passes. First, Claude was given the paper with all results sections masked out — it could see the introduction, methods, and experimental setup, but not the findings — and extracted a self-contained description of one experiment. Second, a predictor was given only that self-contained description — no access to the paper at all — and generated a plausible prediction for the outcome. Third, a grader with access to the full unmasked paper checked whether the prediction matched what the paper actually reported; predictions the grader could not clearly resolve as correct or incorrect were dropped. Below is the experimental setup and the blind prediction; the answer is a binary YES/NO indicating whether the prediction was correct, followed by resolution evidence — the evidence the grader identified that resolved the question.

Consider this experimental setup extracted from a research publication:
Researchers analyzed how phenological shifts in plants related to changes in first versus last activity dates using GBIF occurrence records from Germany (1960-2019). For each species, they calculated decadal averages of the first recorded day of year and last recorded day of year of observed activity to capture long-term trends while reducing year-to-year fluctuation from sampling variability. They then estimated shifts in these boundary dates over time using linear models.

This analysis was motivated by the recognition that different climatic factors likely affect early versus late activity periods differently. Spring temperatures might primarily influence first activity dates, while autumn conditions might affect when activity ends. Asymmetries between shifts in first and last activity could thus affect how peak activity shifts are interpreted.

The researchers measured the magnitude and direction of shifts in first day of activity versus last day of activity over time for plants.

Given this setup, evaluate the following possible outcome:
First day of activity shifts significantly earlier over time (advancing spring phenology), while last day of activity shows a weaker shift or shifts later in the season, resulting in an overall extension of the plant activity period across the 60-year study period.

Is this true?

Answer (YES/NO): YES